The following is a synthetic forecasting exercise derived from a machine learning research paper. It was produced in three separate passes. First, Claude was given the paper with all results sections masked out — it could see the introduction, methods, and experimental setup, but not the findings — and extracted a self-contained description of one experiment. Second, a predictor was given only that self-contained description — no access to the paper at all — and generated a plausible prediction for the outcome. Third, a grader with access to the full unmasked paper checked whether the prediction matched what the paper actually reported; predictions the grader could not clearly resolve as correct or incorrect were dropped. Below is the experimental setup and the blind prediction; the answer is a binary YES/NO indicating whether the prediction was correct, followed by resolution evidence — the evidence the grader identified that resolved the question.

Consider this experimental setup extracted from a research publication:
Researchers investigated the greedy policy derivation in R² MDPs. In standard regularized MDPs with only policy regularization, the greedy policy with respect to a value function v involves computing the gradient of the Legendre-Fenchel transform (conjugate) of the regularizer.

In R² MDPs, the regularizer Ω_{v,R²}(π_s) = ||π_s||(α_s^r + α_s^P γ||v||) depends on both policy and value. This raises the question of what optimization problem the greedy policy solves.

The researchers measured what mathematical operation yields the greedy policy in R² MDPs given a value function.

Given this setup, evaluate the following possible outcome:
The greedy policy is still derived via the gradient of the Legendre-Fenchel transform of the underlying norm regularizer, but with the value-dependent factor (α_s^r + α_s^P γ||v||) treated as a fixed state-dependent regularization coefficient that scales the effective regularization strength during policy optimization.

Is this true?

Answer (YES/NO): YES